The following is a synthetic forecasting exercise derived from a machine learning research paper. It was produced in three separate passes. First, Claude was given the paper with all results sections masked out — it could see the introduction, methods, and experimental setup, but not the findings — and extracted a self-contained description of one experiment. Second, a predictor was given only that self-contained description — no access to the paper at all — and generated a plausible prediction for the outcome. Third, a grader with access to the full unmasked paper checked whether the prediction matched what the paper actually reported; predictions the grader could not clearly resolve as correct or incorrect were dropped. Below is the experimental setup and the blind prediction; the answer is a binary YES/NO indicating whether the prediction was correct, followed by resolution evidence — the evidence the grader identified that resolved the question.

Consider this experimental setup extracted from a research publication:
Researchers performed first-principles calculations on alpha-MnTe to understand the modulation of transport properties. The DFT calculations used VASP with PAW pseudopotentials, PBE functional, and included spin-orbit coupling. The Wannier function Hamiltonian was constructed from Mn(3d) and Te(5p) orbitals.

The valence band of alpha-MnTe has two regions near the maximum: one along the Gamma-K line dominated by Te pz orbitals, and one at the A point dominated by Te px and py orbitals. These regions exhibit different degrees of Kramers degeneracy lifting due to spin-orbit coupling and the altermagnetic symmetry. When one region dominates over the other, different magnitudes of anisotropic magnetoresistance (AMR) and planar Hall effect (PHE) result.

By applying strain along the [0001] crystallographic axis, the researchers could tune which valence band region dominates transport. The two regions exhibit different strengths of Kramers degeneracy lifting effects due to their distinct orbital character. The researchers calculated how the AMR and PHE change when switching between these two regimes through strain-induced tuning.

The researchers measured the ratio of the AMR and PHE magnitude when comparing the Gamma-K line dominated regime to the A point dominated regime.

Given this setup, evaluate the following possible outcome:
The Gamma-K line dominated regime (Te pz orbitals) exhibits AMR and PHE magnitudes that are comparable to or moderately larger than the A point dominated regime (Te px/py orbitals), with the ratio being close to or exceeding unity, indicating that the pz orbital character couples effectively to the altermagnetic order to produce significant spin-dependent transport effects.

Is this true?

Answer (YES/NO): NO